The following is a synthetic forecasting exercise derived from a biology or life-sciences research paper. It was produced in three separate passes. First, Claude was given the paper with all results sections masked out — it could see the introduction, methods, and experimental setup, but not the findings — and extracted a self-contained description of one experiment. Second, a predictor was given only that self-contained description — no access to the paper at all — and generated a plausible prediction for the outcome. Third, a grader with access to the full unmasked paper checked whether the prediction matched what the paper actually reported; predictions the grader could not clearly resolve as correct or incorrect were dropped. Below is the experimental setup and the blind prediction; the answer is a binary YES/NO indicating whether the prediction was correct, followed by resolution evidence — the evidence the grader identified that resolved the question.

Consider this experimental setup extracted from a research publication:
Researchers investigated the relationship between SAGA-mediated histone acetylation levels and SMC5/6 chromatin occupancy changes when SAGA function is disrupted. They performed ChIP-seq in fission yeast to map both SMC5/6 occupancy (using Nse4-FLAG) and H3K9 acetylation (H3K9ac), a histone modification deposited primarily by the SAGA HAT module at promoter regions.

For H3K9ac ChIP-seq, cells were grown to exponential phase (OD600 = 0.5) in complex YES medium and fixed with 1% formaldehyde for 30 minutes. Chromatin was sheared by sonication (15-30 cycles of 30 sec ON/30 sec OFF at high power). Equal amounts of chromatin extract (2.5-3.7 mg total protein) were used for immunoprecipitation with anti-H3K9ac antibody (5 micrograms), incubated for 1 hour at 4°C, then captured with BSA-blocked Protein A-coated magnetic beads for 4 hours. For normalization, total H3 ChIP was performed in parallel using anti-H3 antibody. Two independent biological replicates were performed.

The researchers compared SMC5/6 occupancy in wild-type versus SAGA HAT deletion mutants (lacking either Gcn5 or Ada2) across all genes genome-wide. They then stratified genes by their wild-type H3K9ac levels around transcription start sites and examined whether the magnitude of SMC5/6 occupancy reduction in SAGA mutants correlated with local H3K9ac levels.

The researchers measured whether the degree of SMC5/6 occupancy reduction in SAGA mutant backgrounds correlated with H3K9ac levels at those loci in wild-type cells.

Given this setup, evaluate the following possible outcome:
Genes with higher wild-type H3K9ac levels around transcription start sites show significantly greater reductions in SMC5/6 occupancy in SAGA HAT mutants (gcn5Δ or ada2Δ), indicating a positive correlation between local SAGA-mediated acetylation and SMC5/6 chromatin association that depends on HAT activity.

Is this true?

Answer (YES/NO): YES